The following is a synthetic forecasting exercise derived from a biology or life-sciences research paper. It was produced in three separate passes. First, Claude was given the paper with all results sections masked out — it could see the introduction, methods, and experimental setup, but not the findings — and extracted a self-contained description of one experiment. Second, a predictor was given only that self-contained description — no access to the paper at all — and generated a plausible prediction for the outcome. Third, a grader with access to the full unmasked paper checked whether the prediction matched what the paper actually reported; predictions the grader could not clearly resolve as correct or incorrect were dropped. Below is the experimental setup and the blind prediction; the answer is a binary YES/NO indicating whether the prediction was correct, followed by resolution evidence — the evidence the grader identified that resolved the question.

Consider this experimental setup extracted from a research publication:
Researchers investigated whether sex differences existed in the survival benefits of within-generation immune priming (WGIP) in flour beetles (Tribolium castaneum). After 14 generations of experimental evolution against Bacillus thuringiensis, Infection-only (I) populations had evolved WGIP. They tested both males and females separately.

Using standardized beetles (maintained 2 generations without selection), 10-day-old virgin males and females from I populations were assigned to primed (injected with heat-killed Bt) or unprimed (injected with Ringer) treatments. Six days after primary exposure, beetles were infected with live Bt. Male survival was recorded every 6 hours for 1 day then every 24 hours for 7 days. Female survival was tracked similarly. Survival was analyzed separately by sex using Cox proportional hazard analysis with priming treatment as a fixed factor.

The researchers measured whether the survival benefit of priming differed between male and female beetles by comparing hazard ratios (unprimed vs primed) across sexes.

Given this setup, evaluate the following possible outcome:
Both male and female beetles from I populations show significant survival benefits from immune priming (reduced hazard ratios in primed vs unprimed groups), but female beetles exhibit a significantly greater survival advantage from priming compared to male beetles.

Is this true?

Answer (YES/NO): NO